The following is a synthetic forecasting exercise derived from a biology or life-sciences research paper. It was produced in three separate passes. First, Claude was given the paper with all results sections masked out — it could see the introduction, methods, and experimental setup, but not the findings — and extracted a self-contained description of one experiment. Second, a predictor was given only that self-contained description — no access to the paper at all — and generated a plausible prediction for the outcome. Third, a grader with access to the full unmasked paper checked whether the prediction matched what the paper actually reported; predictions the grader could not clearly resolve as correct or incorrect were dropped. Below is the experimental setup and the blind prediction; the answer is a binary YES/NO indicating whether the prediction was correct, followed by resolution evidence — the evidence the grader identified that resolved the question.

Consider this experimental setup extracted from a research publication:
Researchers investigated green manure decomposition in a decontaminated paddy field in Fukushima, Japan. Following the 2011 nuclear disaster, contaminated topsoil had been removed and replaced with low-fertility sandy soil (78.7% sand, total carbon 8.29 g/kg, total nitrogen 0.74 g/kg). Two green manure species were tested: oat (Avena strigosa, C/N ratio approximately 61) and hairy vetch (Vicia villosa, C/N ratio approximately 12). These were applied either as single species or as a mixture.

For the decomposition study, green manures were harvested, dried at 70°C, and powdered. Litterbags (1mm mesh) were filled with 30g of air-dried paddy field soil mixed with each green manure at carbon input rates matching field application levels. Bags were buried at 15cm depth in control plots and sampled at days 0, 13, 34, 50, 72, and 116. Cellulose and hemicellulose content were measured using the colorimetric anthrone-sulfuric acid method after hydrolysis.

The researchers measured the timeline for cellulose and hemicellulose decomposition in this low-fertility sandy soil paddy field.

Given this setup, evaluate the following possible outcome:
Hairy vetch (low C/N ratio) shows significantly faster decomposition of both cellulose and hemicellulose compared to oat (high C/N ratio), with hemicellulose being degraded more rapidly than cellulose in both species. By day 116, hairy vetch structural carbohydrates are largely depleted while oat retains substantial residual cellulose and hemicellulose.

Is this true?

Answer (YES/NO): NO